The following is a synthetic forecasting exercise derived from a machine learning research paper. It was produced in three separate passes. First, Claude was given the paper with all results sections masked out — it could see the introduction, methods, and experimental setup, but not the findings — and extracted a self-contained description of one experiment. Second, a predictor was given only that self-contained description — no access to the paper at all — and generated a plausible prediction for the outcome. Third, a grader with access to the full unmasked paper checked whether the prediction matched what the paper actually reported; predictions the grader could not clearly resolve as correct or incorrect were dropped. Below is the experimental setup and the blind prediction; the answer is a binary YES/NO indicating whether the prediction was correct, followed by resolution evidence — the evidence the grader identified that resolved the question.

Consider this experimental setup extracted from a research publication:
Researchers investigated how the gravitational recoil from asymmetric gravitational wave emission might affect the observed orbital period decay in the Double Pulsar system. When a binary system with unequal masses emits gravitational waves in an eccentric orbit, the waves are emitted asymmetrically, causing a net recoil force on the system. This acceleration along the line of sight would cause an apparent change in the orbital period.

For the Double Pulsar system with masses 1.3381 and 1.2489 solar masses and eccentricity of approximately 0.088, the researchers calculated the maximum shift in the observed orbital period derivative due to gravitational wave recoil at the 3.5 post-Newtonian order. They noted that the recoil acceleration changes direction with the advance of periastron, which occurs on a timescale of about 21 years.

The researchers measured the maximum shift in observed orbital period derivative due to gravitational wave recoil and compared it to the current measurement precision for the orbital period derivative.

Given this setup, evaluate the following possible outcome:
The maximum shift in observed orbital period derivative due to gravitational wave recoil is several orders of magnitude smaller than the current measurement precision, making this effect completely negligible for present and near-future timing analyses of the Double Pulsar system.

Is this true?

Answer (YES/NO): YES